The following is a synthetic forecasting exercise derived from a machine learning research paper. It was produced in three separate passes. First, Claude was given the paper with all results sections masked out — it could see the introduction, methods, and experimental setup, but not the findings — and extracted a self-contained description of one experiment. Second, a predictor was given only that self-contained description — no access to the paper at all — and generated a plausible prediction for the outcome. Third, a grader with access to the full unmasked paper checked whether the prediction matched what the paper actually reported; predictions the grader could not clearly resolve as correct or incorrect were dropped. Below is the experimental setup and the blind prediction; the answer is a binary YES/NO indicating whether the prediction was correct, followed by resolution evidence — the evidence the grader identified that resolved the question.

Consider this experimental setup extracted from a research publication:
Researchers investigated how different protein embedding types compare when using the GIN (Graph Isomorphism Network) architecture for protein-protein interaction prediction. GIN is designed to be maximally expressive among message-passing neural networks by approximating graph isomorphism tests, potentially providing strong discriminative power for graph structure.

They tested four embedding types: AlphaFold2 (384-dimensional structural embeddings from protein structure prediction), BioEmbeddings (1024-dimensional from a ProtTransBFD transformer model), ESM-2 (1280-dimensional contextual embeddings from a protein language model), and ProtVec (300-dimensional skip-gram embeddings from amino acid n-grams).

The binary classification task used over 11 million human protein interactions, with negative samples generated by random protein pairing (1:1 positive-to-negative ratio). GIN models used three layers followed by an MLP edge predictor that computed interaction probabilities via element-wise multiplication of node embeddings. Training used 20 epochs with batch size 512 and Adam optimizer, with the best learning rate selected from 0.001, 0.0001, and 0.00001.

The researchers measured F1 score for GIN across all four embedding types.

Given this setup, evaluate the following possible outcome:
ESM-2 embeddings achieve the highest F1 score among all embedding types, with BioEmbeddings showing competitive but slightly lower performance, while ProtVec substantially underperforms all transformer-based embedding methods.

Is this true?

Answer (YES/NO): NO